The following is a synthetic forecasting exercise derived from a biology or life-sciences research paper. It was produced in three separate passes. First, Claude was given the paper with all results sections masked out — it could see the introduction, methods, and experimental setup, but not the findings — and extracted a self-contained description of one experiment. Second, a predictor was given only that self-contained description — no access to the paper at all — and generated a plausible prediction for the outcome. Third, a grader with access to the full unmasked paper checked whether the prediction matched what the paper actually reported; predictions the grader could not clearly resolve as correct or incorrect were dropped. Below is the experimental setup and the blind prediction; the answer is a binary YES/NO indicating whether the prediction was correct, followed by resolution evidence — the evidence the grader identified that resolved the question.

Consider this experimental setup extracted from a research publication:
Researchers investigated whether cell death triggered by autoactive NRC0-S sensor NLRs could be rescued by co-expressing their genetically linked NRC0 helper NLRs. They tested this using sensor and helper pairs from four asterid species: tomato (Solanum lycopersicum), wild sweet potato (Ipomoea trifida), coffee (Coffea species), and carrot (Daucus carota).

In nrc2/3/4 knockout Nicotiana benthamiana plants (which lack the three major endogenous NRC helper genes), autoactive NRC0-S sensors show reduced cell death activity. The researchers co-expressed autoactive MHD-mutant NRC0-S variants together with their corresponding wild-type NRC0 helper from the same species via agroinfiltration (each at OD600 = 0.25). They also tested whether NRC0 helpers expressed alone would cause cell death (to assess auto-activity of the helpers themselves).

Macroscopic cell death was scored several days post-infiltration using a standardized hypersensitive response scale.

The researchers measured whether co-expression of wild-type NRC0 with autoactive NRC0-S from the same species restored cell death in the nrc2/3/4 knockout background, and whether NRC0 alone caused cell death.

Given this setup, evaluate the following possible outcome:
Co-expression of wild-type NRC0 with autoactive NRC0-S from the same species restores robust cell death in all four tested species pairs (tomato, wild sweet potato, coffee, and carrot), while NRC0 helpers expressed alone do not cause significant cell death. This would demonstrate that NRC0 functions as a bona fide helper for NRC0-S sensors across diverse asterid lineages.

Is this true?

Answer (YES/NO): YES